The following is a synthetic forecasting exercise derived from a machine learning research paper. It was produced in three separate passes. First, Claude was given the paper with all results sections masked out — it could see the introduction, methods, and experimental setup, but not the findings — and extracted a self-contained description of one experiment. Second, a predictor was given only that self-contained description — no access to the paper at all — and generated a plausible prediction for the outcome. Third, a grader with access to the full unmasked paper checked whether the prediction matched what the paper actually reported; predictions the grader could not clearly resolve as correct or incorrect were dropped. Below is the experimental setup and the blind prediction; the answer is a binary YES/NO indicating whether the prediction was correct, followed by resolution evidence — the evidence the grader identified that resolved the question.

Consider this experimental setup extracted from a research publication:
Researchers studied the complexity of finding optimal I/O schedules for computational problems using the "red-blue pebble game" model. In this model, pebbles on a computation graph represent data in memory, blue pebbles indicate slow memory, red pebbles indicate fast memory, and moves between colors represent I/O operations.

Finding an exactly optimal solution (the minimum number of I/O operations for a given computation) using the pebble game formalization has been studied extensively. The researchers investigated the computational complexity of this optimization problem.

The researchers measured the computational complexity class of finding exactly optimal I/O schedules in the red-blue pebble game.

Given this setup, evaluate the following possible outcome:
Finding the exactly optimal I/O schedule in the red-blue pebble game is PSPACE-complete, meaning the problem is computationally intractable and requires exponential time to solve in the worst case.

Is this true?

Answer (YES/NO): YES